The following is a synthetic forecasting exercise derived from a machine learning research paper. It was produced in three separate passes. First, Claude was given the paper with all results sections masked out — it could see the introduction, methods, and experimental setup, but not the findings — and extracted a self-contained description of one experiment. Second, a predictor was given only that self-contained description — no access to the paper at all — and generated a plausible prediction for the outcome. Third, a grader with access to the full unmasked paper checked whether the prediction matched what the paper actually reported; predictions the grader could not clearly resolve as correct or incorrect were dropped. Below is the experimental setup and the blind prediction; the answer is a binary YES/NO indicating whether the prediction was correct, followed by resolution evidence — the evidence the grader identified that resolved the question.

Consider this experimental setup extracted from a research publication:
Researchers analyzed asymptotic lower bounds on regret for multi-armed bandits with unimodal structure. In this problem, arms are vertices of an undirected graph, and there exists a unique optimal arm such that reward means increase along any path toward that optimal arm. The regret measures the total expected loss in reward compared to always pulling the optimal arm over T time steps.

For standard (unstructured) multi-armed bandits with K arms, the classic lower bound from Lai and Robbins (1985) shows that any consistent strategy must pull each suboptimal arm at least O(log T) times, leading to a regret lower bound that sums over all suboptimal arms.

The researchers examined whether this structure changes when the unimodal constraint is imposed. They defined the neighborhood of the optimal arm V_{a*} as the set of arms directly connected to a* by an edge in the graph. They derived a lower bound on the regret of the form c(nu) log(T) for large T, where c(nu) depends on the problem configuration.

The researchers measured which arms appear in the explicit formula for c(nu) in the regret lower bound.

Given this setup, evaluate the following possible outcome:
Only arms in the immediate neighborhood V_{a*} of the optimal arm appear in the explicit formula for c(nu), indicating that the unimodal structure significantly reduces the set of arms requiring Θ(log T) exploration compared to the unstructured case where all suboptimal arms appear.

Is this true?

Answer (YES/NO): YES